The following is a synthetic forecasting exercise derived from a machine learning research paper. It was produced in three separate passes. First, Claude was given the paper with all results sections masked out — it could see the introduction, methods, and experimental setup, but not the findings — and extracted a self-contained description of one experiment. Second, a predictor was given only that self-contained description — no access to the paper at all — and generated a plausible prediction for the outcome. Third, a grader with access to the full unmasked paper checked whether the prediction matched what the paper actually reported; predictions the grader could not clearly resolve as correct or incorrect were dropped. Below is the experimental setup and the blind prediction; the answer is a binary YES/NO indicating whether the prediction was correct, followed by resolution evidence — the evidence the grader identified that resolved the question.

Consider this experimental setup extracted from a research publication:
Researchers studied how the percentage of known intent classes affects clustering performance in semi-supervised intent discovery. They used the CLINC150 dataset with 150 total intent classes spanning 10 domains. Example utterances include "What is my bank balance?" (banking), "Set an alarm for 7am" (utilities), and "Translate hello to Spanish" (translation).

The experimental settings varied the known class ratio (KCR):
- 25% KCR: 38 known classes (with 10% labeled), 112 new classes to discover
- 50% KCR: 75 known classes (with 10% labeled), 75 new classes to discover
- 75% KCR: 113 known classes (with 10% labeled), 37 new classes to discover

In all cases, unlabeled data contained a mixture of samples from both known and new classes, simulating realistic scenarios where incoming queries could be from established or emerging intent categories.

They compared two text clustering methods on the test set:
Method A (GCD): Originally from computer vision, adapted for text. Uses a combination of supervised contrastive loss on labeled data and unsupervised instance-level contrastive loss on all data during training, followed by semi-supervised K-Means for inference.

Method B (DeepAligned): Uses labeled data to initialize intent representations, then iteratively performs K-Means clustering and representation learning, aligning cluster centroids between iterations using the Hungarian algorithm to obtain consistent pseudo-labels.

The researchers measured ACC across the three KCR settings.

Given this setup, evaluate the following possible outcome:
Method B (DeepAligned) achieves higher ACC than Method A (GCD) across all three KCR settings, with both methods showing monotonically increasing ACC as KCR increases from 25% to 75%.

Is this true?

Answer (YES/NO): YES